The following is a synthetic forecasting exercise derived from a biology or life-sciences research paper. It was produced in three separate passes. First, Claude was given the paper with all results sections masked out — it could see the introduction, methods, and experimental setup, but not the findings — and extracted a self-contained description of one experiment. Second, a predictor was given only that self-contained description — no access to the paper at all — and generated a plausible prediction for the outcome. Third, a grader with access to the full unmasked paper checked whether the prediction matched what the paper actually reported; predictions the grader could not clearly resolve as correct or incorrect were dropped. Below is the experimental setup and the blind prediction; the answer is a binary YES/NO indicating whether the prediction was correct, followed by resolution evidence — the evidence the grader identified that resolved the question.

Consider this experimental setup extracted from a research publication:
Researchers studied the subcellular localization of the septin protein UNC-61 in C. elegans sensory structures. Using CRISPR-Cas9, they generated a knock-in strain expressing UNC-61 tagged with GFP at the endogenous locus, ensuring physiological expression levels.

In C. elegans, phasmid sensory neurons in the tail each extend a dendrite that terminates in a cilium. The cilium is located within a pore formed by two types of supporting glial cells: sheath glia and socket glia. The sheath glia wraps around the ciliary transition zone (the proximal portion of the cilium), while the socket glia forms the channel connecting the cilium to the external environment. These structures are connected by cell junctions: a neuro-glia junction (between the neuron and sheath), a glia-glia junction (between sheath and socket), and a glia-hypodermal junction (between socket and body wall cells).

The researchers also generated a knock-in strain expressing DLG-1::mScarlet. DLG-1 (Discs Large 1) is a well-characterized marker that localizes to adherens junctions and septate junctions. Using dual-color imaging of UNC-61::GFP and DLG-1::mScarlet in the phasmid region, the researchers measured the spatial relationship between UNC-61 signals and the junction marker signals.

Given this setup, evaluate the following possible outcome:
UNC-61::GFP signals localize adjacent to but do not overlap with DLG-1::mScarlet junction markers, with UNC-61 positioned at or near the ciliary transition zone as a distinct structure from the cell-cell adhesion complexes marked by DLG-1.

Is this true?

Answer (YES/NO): NO